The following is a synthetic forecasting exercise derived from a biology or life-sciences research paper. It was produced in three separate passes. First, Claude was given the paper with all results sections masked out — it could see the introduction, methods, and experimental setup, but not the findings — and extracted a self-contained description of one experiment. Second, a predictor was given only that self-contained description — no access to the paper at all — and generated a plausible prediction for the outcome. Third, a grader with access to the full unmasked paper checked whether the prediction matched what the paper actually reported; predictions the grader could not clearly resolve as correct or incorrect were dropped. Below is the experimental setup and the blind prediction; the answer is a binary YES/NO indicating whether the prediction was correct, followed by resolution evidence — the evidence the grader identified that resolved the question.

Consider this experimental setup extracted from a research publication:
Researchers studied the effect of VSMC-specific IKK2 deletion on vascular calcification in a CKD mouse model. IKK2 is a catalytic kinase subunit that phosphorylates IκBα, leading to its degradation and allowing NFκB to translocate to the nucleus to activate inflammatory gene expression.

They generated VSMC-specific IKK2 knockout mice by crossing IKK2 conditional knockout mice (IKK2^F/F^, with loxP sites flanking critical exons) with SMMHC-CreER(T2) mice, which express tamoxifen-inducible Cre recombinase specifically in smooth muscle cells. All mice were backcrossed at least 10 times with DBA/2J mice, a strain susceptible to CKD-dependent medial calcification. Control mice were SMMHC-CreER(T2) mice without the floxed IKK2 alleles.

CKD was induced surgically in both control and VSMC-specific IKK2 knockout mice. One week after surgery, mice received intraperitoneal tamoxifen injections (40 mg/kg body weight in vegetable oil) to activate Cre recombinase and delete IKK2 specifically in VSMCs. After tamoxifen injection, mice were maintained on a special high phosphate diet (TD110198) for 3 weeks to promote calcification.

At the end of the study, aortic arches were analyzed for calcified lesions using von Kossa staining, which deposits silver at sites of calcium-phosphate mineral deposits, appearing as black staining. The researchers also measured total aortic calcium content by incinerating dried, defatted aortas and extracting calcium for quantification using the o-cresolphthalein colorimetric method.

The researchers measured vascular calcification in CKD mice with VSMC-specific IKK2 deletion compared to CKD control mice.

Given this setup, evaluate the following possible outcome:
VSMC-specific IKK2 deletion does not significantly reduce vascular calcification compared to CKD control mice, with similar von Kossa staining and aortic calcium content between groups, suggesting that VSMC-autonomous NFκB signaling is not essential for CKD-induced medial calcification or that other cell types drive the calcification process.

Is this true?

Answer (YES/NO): NO